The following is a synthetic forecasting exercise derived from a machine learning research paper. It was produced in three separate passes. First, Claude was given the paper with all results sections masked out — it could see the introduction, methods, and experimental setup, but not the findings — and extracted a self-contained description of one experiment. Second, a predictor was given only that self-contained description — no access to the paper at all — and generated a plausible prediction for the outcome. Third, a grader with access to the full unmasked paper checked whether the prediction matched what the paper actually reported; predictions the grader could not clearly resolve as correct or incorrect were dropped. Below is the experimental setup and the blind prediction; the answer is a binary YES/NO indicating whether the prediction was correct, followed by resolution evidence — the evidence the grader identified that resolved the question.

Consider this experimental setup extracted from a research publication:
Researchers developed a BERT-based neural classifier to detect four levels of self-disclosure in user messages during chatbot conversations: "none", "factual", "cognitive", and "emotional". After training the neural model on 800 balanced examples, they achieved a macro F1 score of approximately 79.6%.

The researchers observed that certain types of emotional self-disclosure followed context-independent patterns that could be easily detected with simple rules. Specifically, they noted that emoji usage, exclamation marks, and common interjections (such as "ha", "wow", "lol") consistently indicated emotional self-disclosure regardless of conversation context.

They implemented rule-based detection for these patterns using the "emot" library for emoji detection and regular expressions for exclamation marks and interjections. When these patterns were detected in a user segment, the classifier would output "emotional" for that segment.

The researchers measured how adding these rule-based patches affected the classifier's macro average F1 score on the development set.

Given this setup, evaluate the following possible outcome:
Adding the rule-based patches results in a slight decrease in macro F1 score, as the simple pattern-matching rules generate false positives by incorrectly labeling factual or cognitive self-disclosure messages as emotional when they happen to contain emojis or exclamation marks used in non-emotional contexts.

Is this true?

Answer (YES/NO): NO